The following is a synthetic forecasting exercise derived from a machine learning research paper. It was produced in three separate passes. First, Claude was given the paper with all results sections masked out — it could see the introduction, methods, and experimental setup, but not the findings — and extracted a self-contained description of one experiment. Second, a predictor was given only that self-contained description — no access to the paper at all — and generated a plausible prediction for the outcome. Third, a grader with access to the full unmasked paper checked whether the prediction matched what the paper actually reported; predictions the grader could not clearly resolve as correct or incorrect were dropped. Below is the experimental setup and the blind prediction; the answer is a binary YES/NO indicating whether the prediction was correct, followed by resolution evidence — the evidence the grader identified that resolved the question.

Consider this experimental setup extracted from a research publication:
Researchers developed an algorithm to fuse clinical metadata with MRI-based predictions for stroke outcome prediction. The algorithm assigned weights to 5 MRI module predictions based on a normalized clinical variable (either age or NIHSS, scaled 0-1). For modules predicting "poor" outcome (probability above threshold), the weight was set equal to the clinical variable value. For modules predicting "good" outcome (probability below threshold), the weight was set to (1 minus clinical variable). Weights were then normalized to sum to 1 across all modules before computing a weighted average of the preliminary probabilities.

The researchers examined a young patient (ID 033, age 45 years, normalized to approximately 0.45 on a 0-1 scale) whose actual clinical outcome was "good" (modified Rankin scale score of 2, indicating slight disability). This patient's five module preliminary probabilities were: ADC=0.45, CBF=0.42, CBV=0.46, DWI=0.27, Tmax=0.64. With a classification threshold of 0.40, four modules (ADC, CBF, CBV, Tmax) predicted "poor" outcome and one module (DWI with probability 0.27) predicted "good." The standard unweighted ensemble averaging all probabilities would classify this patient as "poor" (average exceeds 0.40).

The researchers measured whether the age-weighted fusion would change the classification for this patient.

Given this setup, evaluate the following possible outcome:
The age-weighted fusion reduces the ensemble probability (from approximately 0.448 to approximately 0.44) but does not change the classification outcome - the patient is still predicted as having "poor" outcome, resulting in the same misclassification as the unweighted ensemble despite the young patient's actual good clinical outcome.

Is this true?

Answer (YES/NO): NO